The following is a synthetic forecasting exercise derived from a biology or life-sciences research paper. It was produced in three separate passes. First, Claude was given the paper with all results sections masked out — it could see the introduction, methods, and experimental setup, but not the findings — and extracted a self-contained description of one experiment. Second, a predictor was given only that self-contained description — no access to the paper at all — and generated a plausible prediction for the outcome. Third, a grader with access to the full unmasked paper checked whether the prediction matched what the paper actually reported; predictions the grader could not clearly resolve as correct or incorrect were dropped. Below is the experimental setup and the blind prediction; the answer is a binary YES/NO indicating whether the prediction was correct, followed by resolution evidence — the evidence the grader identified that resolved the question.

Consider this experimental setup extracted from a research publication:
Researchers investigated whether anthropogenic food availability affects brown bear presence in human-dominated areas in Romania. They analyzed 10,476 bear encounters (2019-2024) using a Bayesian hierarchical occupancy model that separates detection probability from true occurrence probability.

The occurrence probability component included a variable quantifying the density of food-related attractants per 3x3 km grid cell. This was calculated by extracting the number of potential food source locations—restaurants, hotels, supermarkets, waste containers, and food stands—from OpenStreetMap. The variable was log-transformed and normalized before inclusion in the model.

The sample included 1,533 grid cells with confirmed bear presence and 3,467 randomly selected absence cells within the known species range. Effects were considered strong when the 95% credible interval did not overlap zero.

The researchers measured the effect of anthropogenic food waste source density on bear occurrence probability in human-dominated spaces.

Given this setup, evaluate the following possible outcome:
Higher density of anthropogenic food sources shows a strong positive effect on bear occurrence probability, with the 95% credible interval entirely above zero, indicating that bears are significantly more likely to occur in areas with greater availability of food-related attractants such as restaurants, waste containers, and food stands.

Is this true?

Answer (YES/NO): YES